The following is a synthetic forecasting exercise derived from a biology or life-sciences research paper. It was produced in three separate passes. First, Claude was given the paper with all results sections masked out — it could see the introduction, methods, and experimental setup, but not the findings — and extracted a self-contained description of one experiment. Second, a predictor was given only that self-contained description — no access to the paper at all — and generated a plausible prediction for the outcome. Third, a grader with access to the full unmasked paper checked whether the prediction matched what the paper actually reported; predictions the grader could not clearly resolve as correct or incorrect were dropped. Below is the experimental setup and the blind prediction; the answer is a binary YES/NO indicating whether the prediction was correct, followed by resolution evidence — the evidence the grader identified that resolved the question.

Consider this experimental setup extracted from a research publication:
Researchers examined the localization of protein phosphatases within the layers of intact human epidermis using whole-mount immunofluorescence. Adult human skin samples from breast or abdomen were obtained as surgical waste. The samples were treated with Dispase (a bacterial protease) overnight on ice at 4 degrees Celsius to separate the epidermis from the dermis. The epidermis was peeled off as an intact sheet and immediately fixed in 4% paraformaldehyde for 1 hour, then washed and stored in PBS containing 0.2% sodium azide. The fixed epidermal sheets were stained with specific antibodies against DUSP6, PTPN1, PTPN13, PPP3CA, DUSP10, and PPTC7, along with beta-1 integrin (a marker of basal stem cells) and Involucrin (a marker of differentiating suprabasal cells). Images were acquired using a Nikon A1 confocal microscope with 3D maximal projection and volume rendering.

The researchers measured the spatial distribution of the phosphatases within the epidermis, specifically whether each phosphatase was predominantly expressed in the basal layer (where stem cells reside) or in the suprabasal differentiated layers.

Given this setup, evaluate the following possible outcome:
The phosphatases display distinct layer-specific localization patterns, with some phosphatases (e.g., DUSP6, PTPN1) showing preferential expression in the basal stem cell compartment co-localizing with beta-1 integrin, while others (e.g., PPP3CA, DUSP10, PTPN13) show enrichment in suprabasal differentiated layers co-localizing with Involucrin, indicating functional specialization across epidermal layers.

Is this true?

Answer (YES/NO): NO